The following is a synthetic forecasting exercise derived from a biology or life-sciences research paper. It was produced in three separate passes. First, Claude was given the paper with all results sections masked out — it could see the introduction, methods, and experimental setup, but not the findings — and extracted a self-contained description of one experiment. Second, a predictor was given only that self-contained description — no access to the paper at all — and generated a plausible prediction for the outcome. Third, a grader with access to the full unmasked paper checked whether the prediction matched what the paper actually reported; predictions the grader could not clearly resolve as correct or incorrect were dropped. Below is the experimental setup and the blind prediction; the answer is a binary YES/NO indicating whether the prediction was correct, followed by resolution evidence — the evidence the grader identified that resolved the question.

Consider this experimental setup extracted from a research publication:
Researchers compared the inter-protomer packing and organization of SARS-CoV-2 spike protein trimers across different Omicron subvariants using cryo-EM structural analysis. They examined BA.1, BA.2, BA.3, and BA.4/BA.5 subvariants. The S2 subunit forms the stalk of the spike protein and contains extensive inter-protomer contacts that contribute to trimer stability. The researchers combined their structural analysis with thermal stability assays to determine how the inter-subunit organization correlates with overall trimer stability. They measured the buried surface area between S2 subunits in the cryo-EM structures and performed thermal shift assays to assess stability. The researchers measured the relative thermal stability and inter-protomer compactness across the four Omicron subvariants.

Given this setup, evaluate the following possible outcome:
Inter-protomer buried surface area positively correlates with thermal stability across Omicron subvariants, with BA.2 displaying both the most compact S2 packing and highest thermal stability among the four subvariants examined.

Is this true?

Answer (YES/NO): NO